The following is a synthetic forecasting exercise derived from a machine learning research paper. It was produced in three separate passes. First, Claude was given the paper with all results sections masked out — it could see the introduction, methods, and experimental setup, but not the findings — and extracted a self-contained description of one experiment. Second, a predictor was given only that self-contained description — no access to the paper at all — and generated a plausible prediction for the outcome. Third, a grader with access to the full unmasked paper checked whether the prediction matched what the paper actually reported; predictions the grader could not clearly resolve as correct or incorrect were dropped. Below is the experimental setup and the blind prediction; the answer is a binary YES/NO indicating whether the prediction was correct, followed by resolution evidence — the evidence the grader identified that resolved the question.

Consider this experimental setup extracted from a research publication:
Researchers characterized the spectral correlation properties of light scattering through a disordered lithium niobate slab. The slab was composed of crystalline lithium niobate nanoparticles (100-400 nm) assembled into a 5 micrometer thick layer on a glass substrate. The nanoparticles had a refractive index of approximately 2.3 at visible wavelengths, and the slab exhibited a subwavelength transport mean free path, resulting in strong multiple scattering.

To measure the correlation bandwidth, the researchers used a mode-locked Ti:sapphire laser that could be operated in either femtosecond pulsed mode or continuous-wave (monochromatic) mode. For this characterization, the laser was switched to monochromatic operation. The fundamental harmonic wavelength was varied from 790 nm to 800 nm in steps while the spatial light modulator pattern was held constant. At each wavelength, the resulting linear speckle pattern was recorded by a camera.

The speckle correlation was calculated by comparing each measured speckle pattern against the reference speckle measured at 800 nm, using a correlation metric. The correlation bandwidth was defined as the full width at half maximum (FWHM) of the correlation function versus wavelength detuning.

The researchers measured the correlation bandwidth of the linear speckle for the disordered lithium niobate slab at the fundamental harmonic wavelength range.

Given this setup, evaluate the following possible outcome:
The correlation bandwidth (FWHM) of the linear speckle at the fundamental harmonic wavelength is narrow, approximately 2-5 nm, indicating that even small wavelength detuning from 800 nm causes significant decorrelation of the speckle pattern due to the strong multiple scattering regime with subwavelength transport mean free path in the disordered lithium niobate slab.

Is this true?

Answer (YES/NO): YES